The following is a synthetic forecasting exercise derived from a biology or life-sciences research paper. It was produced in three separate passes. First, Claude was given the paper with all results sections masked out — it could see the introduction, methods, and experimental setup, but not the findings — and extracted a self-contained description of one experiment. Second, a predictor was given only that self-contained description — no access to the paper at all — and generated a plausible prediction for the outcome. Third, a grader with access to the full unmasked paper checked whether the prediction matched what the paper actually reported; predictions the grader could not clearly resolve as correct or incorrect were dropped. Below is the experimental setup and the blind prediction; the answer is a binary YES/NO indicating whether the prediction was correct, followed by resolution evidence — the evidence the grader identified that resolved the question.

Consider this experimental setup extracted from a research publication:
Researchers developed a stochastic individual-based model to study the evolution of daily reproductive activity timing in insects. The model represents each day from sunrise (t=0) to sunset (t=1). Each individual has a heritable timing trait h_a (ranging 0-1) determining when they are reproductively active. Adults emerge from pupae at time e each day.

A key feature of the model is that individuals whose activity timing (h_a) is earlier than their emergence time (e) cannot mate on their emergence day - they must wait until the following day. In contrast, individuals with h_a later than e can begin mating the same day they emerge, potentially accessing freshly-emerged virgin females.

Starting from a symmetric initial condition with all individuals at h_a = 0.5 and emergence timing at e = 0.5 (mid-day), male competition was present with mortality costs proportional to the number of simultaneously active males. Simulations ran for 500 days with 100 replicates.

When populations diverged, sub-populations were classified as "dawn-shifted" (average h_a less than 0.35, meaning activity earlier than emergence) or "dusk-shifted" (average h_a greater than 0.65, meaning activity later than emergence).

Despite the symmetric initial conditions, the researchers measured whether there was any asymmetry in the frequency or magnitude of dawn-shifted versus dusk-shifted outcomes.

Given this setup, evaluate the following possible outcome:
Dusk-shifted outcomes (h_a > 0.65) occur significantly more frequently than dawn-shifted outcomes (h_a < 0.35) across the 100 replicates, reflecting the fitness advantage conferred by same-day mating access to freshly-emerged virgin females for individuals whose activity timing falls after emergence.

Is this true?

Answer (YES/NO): NO